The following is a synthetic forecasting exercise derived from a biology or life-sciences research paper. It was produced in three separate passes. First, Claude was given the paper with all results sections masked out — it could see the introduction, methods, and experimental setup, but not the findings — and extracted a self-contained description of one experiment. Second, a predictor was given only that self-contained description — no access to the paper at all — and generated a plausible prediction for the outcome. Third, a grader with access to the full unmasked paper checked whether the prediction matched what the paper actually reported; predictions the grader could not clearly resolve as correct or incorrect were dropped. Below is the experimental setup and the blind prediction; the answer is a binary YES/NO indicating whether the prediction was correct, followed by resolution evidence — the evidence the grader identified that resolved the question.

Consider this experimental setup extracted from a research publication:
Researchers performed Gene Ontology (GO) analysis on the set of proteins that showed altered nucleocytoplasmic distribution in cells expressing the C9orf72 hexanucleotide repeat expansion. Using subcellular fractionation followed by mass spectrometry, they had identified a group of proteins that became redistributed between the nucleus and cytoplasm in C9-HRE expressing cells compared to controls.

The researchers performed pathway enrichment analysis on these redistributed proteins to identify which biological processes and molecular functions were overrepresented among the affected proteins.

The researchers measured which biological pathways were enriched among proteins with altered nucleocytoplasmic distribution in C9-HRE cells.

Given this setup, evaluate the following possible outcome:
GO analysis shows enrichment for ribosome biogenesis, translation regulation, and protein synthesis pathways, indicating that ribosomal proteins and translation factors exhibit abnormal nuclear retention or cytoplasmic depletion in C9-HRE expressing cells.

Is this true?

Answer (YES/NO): NO